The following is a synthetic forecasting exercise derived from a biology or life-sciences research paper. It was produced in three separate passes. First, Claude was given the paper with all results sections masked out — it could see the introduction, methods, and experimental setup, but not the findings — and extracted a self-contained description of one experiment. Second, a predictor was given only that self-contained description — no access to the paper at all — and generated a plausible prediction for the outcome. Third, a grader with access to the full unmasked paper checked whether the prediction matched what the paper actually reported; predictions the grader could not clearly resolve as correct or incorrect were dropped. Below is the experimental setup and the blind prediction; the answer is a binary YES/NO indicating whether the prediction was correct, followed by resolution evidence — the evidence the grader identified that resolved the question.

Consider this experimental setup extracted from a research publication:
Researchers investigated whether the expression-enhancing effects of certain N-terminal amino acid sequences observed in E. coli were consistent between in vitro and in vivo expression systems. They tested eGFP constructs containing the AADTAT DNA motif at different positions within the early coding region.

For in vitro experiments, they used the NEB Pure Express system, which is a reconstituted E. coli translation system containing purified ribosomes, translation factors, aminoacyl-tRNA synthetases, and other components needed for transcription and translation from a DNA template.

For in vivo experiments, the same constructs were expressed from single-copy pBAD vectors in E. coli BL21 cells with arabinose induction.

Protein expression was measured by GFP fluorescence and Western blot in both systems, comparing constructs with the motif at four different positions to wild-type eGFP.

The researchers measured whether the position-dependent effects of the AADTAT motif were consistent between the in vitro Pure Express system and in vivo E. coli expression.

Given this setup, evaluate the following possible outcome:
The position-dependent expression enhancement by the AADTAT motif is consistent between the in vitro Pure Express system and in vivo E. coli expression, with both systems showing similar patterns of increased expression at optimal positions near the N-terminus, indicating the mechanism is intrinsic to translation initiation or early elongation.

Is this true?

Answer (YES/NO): YES